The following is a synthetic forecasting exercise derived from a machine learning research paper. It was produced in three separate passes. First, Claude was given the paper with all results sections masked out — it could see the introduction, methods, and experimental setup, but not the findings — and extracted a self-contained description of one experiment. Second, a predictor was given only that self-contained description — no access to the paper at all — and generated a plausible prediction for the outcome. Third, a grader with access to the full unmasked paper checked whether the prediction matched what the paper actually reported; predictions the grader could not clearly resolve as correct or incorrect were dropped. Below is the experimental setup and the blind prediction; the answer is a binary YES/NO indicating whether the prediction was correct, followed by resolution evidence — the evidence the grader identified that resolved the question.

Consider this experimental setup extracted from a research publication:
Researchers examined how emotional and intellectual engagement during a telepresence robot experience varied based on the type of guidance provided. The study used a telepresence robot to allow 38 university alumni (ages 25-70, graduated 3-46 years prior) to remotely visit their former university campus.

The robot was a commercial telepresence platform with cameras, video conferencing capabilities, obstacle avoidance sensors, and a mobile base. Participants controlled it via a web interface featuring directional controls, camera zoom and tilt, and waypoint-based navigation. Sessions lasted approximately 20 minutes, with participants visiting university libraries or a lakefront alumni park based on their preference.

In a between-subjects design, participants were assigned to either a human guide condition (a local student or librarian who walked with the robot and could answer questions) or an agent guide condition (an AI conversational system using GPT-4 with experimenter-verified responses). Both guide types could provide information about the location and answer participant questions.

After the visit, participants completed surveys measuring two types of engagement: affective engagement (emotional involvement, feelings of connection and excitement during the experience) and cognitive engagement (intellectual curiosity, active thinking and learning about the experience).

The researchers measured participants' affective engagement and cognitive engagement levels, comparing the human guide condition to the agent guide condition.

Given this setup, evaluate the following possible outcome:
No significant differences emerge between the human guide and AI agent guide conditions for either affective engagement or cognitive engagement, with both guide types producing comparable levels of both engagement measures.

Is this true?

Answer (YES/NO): NO